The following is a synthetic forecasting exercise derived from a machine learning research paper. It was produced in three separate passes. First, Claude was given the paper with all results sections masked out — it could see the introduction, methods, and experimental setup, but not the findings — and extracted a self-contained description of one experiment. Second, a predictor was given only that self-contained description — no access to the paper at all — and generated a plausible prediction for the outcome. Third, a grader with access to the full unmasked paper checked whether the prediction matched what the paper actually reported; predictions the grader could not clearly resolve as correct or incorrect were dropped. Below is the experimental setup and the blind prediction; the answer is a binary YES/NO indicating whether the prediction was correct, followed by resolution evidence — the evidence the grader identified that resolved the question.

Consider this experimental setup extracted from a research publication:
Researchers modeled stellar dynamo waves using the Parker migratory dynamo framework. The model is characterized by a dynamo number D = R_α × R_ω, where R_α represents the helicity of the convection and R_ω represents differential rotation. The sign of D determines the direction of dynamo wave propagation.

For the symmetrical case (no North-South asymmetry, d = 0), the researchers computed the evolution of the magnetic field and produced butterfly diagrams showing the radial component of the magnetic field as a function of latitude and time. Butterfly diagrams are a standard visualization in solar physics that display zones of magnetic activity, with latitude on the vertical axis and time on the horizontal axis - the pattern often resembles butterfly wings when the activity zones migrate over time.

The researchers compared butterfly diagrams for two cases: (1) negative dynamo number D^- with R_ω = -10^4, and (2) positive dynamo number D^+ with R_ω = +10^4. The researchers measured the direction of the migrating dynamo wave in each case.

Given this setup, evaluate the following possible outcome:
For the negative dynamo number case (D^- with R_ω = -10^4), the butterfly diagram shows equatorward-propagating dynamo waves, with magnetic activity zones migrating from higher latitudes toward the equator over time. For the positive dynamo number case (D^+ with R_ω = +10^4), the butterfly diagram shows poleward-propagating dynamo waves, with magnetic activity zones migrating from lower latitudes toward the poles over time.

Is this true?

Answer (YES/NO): YES